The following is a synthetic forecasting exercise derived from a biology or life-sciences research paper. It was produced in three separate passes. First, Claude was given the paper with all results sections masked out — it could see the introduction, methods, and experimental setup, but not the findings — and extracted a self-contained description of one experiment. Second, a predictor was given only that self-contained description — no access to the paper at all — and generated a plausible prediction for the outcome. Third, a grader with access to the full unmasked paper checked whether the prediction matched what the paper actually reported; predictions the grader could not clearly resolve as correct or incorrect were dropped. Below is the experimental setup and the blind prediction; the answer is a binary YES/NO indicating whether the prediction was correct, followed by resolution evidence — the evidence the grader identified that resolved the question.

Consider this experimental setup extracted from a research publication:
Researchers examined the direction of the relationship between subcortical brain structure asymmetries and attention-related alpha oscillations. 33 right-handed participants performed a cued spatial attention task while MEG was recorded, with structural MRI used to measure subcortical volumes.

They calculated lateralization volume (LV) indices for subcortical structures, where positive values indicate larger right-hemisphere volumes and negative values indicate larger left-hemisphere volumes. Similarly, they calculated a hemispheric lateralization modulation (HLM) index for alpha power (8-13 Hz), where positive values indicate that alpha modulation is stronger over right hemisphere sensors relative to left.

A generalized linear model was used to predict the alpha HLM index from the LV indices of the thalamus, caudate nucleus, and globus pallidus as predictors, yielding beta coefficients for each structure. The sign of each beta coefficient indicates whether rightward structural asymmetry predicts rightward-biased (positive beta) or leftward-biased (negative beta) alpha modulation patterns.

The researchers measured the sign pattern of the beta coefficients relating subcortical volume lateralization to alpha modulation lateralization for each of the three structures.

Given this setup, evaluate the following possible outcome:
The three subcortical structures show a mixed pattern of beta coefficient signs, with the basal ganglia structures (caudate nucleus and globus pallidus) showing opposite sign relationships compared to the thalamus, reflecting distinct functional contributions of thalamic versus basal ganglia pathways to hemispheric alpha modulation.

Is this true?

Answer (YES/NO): YES